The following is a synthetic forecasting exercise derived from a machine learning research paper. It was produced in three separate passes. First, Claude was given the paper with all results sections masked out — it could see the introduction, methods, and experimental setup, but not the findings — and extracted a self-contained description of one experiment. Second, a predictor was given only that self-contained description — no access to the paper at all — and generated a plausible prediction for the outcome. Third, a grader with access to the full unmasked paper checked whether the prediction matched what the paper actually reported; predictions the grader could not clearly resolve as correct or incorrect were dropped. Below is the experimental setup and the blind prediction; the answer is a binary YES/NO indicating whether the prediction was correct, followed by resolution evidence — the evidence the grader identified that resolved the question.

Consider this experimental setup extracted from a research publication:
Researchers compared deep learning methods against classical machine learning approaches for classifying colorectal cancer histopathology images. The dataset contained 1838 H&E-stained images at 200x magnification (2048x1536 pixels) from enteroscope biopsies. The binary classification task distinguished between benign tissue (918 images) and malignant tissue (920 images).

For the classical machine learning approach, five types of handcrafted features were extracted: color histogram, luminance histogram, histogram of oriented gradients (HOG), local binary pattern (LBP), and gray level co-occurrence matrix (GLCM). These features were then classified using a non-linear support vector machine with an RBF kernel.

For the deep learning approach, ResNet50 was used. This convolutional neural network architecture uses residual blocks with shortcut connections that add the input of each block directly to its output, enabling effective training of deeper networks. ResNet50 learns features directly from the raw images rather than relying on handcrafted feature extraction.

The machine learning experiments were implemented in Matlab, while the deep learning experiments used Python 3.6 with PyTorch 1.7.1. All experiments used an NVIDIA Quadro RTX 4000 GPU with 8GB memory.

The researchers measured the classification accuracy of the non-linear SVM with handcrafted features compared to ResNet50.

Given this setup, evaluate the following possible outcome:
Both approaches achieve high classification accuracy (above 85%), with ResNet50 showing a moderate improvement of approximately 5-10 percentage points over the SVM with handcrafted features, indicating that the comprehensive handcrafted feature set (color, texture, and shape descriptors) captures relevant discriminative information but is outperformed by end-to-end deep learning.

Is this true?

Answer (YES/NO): NO